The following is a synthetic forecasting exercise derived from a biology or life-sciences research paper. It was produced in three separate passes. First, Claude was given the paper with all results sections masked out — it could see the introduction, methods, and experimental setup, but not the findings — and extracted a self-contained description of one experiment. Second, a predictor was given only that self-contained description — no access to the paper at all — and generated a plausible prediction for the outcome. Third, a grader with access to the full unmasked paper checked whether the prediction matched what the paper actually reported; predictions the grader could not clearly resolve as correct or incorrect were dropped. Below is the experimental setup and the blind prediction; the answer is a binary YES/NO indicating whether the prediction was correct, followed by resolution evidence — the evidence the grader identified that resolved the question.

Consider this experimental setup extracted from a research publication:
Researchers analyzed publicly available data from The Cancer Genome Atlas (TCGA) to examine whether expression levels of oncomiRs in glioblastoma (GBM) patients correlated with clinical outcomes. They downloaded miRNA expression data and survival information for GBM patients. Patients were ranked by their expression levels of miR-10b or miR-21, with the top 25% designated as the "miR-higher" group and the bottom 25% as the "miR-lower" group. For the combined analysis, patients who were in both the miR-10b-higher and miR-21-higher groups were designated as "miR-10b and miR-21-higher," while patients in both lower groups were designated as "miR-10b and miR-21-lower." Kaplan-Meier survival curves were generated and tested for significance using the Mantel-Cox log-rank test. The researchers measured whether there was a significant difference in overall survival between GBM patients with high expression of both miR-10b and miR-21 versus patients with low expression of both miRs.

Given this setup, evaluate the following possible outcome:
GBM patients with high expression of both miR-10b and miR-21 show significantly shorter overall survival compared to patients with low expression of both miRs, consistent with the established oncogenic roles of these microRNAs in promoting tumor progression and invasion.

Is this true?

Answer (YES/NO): YES